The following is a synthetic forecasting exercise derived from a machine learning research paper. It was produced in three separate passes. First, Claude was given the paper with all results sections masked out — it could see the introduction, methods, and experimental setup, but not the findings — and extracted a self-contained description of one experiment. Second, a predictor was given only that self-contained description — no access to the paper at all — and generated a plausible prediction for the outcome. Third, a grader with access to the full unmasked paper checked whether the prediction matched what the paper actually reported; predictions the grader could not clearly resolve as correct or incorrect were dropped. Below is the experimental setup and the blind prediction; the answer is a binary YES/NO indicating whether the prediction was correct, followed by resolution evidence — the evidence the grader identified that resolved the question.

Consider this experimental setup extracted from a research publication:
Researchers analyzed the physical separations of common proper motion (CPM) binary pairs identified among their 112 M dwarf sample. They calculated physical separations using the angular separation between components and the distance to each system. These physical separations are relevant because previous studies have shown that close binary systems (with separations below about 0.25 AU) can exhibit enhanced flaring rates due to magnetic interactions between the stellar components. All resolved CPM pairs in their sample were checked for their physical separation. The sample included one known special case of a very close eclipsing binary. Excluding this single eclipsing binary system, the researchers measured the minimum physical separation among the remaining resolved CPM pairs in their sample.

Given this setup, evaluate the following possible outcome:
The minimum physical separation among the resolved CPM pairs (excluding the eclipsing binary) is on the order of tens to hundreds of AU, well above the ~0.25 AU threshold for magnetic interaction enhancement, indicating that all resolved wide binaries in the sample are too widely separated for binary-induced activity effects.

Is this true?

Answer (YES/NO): YES